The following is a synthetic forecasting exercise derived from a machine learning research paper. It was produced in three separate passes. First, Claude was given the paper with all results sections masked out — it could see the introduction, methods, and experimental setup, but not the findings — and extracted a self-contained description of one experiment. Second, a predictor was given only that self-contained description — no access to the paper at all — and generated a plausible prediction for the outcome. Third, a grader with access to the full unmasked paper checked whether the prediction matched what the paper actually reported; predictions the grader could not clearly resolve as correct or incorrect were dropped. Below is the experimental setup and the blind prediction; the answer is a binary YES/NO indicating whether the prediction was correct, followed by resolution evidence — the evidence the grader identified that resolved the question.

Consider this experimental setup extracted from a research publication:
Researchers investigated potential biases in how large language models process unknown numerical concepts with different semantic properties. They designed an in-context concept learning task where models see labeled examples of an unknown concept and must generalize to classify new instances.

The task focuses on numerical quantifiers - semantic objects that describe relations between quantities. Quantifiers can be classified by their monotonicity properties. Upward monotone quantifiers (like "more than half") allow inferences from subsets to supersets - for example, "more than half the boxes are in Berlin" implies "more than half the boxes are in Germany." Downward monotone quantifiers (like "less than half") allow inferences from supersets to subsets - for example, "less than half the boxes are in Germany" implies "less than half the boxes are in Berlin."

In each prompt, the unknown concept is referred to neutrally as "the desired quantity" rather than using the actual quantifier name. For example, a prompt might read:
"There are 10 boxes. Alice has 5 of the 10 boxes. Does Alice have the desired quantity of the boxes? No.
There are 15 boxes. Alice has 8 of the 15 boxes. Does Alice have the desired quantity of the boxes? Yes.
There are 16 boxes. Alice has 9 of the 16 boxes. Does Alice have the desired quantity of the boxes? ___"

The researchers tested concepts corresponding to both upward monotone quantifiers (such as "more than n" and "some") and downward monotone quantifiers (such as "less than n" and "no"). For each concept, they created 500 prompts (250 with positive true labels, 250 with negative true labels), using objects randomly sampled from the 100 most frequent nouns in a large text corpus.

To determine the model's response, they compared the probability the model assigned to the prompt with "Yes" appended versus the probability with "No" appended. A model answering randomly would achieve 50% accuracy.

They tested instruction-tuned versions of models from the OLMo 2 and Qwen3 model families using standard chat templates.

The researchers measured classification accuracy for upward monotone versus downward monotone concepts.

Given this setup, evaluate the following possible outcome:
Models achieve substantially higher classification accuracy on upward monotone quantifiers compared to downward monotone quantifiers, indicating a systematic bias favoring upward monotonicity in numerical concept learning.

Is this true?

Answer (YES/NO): NO